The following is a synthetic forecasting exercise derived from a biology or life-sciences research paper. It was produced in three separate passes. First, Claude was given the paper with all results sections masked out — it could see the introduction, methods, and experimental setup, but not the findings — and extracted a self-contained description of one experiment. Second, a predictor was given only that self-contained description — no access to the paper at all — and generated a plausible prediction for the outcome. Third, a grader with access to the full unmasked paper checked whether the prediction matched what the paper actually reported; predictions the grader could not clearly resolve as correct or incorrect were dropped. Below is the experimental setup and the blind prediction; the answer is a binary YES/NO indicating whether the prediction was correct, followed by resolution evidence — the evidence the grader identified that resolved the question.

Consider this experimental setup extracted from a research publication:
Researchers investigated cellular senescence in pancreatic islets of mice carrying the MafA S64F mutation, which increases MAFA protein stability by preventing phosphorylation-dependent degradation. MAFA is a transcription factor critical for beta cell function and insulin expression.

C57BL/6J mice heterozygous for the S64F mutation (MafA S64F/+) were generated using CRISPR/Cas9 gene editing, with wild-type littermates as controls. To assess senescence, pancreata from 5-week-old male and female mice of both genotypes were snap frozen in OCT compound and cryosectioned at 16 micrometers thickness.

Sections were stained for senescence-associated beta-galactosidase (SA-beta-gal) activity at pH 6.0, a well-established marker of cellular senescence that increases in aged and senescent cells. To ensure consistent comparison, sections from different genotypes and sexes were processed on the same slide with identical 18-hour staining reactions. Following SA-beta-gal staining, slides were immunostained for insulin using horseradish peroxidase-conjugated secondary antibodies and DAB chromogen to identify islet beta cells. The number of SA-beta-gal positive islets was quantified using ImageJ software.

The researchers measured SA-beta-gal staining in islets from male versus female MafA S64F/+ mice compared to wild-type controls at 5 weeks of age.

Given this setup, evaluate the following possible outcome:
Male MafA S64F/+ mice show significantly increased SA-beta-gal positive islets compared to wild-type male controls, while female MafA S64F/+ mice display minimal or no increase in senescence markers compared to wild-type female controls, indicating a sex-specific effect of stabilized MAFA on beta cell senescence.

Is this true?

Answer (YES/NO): YES